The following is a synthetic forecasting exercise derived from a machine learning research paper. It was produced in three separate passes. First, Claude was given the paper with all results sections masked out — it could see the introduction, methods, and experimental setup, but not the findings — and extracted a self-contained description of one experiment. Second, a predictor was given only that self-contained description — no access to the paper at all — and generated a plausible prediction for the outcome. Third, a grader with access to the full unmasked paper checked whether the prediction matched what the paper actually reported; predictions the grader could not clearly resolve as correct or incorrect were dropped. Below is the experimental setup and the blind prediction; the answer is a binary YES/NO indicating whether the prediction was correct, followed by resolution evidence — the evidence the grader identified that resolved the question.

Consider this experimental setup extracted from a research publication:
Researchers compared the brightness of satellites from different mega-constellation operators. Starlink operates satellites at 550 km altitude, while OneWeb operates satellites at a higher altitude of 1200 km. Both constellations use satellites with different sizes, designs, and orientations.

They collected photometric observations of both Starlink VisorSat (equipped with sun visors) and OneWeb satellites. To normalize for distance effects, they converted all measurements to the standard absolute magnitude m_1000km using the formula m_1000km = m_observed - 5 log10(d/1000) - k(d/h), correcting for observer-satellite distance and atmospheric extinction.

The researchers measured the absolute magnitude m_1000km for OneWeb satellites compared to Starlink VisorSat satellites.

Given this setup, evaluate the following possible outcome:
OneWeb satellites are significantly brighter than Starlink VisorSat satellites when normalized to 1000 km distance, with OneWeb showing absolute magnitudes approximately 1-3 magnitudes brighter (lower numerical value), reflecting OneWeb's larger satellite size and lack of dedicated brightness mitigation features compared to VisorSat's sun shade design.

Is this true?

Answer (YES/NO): NO